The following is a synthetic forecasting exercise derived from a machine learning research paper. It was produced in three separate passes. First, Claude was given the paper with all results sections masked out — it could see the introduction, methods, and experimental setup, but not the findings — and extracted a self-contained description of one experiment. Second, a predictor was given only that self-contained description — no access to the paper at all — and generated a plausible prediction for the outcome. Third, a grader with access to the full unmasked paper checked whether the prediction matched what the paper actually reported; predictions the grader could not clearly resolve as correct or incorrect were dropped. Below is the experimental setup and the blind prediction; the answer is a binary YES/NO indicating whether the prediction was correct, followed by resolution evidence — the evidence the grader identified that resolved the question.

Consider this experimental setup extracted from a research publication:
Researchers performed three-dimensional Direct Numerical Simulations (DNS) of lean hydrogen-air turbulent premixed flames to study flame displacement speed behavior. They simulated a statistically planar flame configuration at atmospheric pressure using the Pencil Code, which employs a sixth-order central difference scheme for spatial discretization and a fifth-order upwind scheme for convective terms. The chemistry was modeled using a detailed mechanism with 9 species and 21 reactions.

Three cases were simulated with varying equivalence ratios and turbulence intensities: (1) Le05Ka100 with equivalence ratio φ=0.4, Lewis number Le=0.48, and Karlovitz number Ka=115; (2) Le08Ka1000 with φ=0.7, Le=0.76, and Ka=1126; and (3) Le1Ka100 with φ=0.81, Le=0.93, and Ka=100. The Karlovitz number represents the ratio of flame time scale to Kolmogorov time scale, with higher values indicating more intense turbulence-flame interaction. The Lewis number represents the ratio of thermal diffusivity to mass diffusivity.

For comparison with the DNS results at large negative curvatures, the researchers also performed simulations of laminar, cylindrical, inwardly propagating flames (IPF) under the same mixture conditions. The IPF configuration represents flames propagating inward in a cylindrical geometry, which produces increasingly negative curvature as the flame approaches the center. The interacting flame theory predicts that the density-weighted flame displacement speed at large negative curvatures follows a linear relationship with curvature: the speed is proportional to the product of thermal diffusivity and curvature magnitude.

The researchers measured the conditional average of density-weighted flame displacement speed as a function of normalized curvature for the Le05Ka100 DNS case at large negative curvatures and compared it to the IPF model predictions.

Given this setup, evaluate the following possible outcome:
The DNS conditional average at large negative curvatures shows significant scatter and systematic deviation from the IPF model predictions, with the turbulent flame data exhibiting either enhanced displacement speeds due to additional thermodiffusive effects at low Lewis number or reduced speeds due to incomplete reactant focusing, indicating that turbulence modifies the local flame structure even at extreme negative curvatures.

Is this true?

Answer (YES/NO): NO